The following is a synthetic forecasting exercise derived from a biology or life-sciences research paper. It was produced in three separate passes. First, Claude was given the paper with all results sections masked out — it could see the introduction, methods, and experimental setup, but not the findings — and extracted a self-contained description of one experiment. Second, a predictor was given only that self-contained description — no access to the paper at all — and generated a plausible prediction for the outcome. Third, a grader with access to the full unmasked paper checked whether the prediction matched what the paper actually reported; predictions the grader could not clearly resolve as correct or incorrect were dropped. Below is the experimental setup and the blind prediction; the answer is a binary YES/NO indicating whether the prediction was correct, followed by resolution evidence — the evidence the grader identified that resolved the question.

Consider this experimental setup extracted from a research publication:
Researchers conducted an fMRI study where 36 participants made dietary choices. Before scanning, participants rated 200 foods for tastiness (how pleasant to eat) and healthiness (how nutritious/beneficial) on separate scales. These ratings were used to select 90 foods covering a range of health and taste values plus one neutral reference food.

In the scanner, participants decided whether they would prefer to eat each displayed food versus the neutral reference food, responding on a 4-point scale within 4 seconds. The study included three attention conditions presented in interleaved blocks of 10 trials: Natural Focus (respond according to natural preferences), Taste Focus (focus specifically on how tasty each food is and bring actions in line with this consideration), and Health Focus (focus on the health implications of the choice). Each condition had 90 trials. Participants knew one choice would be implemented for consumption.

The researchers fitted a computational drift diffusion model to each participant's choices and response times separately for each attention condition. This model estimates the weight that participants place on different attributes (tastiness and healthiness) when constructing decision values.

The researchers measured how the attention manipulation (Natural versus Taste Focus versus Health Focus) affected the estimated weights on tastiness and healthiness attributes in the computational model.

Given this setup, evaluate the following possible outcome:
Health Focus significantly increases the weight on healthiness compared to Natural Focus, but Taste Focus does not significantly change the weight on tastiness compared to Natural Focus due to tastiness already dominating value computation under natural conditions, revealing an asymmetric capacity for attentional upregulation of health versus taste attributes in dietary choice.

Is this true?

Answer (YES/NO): NO